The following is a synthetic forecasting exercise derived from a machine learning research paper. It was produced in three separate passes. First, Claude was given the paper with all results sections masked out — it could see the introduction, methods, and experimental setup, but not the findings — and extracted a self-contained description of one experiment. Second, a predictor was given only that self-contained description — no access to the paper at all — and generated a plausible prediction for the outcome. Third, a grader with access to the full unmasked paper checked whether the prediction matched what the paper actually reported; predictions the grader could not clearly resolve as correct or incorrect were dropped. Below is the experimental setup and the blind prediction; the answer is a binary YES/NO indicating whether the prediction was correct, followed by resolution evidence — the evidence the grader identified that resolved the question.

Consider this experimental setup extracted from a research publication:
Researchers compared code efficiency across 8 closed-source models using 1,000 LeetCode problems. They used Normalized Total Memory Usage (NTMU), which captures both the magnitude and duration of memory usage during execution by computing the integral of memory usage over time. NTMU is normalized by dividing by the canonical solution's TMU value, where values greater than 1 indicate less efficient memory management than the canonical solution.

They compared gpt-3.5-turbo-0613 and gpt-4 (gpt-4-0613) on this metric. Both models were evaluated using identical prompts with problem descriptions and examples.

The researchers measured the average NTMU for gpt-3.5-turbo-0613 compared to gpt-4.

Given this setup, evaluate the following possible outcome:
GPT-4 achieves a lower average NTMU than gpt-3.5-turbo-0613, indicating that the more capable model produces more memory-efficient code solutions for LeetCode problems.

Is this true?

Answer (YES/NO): NO